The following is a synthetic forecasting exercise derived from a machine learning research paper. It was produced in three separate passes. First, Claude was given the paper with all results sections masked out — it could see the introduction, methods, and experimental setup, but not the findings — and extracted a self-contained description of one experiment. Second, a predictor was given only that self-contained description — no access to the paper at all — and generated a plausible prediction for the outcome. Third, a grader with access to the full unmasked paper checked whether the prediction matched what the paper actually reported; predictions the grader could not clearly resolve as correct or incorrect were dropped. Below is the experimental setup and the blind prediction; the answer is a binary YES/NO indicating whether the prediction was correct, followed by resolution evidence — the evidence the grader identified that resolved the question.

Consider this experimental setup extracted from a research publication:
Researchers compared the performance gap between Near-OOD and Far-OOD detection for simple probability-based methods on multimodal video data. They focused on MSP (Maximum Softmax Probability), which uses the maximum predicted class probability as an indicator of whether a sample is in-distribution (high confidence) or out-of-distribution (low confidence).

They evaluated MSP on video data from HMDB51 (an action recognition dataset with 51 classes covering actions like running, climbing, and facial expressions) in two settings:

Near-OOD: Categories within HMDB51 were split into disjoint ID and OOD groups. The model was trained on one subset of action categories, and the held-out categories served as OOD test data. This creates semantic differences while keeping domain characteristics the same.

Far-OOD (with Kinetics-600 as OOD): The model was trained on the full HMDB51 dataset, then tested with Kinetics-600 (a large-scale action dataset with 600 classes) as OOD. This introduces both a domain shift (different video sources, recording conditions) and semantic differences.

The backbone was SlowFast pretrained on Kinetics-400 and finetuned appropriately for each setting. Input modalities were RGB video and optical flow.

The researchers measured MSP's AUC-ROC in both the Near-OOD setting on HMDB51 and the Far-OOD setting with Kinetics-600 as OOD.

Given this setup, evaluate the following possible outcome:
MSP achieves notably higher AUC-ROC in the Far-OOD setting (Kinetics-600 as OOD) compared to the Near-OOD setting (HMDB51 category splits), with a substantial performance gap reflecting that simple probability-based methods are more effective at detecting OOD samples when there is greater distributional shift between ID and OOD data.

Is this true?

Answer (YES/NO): YES